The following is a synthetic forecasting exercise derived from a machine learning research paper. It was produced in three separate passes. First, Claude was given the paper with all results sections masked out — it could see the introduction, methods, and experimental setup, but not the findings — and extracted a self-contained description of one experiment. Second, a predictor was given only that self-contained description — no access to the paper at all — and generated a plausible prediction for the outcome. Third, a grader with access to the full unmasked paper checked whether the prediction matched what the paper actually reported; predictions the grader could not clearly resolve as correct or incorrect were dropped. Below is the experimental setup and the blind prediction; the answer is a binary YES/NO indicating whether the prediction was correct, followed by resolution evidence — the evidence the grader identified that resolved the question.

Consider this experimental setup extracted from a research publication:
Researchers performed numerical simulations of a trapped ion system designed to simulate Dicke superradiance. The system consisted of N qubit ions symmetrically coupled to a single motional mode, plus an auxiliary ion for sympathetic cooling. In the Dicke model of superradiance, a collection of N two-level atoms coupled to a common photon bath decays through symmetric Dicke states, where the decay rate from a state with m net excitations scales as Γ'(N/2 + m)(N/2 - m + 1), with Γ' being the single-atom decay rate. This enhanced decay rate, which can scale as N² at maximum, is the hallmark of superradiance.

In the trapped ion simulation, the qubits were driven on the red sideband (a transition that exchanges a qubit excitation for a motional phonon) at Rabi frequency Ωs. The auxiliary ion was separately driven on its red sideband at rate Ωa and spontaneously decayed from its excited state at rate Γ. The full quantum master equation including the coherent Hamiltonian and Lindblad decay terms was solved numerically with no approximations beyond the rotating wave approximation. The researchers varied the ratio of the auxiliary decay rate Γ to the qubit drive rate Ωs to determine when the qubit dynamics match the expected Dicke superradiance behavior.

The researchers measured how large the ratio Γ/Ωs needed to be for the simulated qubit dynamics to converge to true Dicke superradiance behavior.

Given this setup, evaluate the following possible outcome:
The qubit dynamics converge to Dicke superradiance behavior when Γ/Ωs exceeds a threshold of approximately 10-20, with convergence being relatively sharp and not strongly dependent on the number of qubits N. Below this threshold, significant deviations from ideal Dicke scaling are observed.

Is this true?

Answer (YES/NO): NO